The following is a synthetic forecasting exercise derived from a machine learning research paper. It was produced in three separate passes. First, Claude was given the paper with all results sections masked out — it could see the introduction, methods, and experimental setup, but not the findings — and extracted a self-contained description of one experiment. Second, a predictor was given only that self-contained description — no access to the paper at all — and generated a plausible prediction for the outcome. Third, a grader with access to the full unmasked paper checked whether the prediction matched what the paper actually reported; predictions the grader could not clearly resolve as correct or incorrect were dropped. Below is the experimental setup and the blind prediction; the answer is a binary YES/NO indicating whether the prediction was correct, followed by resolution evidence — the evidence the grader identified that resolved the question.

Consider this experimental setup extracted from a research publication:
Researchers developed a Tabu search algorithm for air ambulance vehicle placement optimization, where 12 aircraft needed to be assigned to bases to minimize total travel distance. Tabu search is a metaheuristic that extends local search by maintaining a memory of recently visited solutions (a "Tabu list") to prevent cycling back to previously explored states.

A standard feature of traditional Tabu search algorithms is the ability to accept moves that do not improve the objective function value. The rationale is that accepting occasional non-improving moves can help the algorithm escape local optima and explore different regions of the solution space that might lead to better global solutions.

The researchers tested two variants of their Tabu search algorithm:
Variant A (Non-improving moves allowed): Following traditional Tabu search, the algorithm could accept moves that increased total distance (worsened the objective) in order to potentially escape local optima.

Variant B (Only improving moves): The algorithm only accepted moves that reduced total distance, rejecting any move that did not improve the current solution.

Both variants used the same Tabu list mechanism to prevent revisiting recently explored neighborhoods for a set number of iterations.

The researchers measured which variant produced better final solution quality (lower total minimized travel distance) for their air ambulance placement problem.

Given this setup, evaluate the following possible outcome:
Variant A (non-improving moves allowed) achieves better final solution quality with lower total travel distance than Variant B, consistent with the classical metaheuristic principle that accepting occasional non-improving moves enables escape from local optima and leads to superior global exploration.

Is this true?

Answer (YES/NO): NO